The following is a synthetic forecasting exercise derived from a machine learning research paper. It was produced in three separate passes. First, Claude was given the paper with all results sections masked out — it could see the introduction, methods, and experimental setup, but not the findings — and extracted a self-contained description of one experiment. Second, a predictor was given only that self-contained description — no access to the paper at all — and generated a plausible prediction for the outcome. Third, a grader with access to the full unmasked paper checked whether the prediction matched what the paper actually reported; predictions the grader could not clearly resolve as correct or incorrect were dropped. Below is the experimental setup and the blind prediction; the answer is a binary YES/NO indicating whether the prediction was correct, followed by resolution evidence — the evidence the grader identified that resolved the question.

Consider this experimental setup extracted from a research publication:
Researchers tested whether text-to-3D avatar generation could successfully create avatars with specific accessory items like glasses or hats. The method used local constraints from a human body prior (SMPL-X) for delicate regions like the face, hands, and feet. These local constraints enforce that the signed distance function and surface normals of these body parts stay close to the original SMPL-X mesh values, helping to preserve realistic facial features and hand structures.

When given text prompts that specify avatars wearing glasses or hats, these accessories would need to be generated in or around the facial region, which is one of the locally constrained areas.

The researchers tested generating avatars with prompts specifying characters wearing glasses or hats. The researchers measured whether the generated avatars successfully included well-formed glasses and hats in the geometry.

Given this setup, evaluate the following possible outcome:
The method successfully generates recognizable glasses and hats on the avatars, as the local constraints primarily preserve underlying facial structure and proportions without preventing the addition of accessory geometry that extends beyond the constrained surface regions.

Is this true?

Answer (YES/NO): NO